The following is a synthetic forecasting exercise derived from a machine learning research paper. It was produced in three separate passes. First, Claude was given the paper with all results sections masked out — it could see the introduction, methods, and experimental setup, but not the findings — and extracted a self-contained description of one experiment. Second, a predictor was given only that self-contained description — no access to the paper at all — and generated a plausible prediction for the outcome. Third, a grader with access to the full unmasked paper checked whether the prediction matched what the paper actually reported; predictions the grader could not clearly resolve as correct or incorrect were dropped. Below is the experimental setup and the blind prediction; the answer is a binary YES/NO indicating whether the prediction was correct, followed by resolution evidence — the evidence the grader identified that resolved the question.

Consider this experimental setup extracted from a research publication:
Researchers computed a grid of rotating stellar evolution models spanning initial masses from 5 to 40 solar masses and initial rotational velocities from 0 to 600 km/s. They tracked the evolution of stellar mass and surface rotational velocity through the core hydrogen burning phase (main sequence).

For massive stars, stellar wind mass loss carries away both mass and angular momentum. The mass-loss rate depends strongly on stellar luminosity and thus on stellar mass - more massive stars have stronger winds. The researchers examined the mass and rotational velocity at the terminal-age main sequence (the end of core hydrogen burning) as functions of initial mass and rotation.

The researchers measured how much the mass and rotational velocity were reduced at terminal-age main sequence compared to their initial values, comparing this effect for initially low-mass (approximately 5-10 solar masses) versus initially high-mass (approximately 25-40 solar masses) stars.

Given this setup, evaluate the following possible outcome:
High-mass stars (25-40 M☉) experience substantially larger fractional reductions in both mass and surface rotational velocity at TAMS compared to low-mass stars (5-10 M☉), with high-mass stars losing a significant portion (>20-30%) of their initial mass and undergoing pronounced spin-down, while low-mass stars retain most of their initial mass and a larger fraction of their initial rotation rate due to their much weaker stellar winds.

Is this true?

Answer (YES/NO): YES